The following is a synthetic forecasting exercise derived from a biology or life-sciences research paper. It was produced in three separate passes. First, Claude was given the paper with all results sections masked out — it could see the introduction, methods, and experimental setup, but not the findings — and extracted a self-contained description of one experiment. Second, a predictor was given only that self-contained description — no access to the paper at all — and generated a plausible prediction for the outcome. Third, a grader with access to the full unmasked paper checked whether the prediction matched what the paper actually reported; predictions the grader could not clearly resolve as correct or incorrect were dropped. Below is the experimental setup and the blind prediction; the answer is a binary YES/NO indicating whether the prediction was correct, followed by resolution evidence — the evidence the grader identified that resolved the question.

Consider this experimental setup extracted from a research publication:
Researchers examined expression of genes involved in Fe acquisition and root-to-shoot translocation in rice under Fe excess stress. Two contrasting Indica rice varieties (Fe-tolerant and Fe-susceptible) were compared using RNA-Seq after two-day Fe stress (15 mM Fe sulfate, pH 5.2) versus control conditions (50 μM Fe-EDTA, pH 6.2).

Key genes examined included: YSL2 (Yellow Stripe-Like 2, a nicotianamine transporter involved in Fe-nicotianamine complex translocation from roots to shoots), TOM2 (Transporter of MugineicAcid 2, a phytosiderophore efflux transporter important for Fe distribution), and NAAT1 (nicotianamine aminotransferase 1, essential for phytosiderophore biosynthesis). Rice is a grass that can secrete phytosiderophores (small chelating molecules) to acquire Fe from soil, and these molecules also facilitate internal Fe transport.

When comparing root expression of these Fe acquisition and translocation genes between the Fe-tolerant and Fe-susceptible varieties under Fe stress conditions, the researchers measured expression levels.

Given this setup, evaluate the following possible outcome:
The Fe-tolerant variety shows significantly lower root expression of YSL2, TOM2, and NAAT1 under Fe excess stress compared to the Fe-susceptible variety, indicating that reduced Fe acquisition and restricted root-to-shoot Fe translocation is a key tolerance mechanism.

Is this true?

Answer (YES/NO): YES